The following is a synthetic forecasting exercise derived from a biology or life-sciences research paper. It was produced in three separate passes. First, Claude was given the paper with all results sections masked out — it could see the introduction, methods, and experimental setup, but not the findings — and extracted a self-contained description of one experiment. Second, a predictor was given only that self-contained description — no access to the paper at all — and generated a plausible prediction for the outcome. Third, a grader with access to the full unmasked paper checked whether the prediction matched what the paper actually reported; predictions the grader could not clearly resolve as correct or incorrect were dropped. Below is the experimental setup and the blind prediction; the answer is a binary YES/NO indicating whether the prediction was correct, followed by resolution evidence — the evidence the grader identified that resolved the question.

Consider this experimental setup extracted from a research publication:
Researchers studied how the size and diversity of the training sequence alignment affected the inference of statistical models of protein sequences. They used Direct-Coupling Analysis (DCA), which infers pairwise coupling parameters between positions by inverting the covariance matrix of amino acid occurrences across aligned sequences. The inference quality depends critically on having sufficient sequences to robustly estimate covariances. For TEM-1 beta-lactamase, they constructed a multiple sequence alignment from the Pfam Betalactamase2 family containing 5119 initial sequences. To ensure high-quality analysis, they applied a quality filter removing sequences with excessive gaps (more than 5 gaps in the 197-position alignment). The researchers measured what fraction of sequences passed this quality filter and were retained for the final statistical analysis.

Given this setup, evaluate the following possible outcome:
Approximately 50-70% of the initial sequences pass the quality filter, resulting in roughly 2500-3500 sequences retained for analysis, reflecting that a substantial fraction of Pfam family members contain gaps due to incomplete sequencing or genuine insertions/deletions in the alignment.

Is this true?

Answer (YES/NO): NO